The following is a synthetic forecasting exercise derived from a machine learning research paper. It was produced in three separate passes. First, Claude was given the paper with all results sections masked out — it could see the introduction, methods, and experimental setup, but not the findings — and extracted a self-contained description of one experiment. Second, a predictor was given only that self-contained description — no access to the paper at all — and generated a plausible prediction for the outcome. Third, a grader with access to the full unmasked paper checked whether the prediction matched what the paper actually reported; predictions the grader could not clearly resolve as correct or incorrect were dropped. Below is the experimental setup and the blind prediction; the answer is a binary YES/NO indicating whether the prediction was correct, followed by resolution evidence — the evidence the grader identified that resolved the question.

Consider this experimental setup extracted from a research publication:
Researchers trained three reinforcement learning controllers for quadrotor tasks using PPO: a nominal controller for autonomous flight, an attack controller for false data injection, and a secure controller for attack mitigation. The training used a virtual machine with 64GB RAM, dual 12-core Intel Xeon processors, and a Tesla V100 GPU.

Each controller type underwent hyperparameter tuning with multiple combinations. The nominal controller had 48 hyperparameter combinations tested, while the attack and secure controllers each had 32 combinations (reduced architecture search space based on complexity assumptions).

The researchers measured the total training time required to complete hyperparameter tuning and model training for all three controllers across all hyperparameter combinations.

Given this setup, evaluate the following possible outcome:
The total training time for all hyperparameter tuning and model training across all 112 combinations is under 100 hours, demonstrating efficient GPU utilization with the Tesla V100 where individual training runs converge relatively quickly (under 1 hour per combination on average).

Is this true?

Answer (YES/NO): YES